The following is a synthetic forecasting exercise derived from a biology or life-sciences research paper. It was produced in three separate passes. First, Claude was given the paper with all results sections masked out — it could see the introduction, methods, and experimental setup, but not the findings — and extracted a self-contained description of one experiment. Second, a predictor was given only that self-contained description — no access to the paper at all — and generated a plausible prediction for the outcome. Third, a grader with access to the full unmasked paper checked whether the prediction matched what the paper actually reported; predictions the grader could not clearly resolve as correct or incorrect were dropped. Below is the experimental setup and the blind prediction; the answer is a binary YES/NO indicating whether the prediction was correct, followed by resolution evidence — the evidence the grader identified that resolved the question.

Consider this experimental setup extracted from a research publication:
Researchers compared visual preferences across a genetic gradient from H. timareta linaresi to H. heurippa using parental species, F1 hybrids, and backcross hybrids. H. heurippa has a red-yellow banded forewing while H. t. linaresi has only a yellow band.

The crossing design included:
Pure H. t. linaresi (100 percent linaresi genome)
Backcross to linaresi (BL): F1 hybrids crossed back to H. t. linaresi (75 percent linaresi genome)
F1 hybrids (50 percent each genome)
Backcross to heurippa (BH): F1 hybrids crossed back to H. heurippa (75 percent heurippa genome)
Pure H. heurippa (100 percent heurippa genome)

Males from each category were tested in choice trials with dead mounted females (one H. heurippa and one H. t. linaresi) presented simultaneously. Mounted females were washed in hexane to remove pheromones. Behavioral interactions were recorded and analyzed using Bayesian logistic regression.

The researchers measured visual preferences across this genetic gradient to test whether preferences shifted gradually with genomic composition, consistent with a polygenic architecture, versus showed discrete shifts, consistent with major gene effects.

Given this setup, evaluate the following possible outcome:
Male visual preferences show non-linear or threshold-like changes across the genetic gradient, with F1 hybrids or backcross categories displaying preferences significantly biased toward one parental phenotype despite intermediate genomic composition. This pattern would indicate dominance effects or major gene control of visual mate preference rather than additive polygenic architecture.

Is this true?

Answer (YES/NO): NO